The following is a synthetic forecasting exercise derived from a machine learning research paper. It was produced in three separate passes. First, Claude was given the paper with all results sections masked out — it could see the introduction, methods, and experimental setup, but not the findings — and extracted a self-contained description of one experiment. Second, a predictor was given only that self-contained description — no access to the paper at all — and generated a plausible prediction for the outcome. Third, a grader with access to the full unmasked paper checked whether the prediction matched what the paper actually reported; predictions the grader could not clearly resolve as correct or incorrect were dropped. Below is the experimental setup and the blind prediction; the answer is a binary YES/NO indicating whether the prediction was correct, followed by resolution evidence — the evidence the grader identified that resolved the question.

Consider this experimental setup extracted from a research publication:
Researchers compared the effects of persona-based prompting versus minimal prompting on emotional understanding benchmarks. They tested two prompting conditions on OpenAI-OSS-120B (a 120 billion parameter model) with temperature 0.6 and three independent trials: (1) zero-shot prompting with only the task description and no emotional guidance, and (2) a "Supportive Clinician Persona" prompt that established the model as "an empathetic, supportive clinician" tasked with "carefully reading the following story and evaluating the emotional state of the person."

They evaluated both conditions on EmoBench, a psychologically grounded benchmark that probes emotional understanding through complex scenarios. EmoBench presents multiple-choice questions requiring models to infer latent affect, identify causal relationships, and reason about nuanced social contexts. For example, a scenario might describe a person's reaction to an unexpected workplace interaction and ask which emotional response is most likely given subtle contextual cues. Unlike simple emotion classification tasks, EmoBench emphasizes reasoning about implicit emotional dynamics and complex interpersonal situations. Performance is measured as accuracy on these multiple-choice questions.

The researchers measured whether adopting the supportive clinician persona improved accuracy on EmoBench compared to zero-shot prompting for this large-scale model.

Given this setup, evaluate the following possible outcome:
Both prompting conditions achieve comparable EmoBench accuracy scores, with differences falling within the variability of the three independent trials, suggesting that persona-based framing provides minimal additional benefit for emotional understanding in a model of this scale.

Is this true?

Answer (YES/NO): NO